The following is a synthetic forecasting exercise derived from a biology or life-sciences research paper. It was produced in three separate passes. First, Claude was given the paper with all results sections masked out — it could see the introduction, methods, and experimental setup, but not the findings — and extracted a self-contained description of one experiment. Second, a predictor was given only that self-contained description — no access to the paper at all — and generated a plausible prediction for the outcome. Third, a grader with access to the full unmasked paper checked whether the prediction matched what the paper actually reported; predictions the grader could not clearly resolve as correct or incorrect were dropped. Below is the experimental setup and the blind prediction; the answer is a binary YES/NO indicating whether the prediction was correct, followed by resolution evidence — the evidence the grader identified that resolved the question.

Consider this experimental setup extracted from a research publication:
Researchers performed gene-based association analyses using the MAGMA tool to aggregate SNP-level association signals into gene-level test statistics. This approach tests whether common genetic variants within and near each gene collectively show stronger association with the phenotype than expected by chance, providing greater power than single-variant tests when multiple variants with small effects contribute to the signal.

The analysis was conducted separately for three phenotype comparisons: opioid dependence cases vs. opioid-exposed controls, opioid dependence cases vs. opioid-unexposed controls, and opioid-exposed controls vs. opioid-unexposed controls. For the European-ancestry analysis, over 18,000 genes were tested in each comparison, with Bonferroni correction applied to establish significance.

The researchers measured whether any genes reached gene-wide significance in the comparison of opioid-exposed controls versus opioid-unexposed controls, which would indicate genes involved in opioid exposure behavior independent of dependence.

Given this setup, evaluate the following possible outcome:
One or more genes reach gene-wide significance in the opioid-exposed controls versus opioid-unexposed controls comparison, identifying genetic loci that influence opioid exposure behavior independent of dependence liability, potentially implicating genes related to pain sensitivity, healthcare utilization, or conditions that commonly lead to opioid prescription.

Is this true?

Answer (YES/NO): YES